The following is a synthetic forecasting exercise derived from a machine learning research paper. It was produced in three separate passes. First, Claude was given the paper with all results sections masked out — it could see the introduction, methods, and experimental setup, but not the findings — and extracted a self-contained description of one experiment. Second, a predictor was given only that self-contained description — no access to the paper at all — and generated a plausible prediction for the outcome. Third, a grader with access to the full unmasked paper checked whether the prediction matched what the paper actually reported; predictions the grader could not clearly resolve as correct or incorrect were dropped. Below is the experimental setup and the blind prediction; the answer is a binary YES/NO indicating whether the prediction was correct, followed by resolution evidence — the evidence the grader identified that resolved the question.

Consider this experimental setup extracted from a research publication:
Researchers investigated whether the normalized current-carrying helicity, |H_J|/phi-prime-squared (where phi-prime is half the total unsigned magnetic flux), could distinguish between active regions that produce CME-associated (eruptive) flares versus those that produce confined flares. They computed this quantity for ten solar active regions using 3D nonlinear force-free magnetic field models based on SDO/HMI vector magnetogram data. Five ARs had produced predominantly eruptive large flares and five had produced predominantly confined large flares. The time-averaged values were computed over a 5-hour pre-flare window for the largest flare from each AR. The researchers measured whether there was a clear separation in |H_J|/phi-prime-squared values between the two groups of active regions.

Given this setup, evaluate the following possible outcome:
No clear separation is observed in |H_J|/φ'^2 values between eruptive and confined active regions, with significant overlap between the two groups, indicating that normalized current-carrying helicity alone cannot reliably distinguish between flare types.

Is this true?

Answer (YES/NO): NO